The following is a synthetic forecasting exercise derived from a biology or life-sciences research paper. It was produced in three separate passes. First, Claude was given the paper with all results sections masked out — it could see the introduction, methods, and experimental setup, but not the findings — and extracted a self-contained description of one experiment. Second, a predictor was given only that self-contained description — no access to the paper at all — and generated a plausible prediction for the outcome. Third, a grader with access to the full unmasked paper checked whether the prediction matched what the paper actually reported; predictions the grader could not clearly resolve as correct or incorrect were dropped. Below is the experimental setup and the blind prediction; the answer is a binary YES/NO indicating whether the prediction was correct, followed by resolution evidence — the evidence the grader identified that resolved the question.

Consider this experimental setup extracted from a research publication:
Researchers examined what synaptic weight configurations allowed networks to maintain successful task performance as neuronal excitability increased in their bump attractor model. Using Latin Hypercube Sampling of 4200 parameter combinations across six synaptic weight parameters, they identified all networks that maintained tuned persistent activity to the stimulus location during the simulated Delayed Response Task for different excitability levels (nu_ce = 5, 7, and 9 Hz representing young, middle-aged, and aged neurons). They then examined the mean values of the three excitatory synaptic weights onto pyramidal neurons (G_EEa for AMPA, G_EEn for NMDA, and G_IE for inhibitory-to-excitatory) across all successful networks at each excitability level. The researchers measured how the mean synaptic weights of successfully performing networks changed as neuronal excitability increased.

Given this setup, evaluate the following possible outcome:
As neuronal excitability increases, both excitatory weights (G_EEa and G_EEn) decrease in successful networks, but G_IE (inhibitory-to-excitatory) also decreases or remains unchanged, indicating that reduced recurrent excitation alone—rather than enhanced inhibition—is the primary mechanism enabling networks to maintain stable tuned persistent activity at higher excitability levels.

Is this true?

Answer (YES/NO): NO